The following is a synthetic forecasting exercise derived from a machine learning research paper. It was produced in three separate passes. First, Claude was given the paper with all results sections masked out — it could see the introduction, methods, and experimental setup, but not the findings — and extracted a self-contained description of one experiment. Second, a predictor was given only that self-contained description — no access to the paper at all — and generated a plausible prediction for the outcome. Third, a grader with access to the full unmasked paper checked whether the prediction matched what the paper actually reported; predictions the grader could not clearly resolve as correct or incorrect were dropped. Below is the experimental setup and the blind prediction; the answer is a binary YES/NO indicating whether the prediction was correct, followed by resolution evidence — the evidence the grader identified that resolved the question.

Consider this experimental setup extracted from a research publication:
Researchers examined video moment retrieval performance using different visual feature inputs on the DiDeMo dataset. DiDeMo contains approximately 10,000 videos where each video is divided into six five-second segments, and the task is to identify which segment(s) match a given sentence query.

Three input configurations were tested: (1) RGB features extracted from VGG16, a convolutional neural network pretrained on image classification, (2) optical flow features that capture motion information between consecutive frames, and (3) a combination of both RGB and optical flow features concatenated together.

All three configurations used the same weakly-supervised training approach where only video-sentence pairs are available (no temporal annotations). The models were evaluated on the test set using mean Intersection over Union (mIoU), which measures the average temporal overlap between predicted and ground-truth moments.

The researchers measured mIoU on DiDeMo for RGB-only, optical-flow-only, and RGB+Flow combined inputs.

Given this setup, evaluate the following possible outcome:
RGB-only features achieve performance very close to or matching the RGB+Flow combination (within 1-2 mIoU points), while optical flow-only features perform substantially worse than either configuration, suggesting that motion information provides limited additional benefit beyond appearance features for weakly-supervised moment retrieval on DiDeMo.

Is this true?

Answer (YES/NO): NO